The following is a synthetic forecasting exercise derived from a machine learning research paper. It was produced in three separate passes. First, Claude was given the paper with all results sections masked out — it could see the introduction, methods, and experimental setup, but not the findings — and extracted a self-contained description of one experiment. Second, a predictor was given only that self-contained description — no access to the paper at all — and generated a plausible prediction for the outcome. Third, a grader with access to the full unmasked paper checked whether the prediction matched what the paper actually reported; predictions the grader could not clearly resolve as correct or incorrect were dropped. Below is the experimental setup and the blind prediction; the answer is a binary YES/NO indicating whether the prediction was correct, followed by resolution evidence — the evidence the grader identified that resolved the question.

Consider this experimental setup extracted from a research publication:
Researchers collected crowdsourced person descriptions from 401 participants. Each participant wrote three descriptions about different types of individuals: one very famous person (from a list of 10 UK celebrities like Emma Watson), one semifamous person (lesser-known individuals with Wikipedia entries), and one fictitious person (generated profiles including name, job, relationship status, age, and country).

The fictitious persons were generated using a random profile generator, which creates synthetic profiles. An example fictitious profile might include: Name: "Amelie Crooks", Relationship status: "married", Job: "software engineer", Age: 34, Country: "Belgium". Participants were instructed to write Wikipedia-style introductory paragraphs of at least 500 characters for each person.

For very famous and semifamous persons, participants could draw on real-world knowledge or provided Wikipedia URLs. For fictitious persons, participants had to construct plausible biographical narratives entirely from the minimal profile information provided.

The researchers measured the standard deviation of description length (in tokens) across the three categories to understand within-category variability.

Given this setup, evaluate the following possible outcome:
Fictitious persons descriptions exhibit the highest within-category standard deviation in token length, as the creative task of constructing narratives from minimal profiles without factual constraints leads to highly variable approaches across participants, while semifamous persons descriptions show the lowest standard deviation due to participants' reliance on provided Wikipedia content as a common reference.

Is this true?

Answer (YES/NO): NO